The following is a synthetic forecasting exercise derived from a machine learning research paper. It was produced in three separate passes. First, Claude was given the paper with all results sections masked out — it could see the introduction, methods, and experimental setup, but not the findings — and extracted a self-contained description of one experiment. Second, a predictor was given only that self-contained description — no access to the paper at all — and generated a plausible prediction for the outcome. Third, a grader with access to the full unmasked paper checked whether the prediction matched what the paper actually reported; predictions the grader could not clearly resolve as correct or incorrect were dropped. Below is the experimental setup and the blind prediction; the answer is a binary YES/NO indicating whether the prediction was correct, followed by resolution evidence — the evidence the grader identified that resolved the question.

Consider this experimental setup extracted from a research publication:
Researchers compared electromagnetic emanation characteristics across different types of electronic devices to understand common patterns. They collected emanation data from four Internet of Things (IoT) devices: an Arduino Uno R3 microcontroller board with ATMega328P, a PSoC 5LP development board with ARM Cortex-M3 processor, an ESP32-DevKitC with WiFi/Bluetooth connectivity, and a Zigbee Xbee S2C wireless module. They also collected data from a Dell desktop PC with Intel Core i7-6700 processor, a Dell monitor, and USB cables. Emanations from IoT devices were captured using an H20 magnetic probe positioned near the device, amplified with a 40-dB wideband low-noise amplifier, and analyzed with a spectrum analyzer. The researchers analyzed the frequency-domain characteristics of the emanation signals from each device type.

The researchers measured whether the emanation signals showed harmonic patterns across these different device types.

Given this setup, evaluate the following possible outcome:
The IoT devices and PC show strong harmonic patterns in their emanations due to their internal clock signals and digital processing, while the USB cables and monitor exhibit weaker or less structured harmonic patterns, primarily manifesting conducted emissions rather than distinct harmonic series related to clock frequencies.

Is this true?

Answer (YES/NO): NO